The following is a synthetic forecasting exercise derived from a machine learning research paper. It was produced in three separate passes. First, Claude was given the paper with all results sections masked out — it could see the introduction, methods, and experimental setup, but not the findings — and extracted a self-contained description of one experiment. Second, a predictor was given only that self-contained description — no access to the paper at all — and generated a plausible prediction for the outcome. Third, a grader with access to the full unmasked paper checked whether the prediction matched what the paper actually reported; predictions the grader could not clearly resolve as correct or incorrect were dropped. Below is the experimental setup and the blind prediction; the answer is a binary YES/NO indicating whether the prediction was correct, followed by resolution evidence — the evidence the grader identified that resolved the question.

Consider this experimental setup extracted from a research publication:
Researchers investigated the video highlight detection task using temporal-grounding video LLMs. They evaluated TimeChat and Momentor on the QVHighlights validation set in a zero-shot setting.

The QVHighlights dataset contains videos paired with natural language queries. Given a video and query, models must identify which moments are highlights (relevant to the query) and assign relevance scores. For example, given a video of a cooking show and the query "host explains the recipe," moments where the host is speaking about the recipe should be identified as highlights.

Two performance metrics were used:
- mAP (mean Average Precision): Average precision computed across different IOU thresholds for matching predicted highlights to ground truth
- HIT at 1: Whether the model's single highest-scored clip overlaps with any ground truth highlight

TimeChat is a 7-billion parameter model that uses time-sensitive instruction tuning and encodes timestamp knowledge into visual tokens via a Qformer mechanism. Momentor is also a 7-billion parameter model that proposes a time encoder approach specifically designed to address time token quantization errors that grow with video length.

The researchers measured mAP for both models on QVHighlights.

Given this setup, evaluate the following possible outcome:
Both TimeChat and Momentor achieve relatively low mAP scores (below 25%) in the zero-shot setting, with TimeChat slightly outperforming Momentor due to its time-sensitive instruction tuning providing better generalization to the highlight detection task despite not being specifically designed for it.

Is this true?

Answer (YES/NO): NO